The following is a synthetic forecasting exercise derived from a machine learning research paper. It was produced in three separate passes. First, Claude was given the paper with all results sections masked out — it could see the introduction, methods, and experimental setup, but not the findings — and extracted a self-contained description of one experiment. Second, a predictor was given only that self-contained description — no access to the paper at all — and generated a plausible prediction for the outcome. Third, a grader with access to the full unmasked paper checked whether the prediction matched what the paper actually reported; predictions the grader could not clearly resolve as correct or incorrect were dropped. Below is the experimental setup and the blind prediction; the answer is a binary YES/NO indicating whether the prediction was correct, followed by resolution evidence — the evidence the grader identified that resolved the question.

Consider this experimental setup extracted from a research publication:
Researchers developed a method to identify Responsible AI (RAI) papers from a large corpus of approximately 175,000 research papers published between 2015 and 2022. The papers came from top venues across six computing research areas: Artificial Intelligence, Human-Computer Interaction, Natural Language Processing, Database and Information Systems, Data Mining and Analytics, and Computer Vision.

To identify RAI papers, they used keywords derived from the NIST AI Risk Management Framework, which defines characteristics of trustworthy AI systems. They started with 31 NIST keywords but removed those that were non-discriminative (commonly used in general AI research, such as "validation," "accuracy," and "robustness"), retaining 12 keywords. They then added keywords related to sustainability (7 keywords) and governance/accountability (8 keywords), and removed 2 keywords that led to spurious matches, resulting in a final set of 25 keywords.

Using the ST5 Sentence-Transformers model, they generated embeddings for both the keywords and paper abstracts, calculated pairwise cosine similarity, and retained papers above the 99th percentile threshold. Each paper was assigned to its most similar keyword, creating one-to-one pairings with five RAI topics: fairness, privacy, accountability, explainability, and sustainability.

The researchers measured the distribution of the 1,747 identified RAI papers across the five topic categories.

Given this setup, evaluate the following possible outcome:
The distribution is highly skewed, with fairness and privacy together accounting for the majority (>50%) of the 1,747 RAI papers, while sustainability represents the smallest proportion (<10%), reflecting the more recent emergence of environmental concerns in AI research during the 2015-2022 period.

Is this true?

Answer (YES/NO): YES